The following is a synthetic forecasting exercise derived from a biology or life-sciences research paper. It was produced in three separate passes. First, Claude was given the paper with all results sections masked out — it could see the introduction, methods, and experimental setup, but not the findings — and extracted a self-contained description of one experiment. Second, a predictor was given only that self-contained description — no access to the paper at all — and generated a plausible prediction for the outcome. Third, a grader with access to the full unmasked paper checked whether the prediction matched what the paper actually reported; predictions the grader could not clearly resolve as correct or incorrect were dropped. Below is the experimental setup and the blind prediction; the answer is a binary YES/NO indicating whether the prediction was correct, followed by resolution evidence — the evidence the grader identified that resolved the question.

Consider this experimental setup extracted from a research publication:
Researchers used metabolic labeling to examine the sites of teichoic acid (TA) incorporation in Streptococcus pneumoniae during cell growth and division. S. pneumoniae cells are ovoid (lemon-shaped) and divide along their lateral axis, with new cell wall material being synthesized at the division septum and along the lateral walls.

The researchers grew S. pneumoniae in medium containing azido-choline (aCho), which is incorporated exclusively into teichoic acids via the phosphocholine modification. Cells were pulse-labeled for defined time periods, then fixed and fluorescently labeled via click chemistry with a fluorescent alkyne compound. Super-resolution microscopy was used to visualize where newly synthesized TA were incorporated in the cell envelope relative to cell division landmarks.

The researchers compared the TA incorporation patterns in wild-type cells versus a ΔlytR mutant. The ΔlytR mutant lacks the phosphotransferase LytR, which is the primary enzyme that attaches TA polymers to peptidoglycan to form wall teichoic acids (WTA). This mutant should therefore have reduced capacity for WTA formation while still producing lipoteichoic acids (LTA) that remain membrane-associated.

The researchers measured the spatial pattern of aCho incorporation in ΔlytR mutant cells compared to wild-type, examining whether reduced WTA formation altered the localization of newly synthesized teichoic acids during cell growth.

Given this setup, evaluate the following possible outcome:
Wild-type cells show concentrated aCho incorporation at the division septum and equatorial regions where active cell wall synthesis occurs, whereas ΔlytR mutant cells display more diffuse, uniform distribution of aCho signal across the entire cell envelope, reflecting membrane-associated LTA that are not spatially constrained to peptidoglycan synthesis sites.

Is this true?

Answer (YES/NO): NO